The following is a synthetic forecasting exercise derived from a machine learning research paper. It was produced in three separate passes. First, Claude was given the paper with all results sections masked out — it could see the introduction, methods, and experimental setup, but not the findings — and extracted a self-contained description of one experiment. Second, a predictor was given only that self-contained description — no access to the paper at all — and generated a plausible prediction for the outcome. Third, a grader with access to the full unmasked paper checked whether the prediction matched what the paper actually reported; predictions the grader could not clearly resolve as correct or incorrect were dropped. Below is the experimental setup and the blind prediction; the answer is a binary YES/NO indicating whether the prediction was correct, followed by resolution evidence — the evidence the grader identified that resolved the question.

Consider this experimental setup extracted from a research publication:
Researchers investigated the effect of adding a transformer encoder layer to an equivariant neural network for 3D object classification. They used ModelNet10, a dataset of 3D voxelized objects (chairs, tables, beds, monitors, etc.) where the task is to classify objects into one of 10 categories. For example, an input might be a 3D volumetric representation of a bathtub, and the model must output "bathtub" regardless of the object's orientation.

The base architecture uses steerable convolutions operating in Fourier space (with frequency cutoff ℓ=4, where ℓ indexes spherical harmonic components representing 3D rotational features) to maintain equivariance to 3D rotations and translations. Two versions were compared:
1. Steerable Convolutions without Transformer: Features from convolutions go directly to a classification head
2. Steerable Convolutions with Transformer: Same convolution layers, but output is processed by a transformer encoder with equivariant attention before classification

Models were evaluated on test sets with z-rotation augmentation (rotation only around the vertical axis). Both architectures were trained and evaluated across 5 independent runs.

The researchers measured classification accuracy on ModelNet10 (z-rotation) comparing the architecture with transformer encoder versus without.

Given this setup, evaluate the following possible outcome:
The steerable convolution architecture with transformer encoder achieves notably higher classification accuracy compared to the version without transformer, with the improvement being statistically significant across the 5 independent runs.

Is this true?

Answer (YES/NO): YES